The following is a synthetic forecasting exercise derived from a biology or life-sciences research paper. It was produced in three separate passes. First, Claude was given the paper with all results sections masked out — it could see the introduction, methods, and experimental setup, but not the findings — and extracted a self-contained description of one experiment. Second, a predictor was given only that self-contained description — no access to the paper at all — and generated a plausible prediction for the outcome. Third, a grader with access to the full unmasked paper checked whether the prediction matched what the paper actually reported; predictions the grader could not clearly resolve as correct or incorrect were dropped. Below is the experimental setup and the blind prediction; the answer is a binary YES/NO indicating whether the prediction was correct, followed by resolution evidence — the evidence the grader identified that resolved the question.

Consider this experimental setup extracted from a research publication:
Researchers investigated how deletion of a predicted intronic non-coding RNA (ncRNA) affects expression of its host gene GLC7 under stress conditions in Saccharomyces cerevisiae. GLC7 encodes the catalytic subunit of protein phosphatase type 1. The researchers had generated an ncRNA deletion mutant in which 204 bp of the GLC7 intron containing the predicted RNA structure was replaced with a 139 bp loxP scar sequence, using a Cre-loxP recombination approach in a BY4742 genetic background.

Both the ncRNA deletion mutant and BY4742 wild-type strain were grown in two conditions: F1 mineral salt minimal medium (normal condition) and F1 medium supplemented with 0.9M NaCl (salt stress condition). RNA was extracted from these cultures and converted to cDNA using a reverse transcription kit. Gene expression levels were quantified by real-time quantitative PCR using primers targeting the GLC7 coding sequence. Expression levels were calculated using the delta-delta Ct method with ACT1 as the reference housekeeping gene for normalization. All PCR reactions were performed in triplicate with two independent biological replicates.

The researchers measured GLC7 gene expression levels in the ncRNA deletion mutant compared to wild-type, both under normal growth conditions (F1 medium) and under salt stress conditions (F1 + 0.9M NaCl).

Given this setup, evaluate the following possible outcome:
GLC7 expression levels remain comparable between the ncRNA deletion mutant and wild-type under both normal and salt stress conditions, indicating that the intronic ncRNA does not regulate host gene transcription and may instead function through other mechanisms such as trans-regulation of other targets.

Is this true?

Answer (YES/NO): NO